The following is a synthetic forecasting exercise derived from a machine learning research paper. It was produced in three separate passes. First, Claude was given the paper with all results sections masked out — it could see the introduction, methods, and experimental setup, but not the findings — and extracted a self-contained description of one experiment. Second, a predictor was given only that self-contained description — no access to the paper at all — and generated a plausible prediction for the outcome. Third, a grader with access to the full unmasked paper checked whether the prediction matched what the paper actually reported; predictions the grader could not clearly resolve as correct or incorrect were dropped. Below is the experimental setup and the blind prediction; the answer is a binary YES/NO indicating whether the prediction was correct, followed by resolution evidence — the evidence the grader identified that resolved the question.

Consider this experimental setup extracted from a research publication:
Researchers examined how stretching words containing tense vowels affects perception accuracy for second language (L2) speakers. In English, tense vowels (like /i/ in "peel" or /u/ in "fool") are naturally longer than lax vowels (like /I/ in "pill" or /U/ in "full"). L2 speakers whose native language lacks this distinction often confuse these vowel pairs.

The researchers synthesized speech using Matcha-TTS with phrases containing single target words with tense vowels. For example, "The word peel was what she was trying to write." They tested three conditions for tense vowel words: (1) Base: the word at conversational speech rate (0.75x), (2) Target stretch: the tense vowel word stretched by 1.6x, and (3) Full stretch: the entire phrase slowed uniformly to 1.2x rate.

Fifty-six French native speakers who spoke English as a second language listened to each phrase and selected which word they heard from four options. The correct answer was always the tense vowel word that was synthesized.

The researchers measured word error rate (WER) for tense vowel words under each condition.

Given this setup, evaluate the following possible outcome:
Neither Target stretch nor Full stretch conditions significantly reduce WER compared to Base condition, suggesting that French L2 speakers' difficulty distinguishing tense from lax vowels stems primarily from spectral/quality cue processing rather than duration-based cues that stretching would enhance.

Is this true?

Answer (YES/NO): NO